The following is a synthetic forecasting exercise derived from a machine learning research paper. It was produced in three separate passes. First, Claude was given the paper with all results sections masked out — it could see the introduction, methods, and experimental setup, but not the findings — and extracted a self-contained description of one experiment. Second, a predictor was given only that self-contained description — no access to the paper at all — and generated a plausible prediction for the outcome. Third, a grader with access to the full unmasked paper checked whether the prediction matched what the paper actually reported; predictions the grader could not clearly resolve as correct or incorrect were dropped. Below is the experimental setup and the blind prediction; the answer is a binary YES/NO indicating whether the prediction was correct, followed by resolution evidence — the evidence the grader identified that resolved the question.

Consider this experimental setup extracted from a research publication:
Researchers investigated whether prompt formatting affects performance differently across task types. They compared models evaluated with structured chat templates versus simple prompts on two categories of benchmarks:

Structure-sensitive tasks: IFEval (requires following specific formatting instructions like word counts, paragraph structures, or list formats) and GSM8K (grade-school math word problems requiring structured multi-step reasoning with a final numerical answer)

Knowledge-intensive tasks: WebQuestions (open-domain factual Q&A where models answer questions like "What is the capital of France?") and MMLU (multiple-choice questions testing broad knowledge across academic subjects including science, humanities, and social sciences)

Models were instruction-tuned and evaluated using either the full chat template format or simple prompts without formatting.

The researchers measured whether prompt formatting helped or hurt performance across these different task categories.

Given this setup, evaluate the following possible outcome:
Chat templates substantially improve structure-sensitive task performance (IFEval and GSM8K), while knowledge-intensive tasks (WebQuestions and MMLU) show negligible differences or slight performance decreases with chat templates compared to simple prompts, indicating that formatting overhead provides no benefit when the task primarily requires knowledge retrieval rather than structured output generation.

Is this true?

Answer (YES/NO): YES